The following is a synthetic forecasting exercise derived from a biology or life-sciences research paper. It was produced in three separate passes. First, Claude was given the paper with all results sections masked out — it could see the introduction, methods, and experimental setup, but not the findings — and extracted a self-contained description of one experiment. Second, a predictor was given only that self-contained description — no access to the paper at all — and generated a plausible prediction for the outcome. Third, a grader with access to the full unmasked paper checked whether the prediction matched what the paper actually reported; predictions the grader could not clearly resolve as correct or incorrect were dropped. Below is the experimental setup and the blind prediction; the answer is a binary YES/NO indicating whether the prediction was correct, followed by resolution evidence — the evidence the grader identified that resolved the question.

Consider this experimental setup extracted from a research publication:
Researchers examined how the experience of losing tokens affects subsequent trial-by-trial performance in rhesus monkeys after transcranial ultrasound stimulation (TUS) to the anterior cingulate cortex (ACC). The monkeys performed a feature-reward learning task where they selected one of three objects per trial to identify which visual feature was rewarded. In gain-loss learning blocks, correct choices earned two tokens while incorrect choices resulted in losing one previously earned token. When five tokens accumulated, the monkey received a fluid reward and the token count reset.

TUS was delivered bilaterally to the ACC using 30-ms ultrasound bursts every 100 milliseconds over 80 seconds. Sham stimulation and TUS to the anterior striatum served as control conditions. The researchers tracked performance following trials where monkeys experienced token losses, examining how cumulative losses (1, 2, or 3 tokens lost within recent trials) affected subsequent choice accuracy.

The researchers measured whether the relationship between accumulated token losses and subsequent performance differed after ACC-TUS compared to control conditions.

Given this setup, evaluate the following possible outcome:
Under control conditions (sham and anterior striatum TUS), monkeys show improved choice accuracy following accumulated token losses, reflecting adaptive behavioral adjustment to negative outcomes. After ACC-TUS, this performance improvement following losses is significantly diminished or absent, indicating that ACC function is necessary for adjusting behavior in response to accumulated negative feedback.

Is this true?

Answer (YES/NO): NO